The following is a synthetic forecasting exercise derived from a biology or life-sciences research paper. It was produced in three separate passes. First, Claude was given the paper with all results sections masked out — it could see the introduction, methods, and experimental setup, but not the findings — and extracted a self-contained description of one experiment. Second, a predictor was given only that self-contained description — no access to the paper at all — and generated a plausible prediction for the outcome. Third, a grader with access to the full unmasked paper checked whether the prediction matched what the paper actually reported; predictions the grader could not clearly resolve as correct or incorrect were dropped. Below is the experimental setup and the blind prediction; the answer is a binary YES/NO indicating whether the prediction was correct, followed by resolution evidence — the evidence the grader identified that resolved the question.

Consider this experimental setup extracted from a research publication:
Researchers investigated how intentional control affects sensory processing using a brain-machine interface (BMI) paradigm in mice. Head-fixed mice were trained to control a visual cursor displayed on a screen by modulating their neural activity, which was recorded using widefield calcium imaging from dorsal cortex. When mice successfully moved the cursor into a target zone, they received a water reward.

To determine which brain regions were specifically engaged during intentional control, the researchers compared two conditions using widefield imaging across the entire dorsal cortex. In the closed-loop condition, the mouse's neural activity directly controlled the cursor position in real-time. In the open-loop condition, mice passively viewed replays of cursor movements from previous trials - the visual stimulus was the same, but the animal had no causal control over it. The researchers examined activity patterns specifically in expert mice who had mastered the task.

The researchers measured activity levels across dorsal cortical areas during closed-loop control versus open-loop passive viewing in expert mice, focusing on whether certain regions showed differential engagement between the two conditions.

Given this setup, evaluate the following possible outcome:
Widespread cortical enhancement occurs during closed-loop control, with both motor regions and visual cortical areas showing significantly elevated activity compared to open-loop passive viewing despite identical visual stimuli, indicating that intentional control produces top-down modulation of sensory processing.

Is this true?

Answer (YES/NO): NO